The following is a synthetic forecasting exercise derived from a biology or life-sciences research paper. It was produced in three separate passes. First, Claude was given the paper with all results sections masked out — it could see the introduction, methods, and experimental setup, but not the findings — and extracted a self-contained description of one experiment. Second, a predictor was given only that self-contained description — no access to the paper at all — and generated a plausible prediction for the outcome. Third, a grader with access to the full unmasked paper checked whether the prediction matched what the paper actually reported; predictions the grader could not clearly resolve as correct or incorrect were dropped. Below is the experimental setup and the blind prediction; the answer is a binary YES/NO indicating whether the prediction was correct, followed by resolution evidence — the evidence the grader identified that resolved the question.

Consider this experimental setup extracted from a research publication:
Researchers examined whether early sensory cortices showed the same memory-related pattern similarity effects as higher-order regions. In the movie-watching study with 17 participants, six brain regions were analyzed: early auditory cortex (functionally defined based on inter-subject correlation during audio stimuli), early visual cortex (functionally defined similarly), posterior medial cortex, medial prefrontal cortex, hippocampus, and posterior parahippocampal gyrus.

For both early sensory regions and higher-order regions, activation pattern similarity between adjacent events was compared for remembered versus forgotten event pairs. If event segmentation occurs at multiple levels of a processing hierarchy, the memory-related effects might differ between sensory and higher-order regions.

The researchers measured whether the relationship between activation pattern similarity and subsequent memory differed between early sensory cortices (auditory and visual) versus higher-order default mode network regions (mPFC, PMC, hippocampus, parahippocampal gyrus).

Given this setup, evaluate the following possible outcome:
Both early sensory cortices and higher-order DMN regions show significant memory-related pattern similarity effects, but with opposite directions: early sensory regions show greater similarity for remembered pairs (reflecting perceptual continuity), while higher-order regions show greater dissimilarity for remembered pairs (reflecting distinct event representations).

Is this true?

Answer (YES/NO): NO